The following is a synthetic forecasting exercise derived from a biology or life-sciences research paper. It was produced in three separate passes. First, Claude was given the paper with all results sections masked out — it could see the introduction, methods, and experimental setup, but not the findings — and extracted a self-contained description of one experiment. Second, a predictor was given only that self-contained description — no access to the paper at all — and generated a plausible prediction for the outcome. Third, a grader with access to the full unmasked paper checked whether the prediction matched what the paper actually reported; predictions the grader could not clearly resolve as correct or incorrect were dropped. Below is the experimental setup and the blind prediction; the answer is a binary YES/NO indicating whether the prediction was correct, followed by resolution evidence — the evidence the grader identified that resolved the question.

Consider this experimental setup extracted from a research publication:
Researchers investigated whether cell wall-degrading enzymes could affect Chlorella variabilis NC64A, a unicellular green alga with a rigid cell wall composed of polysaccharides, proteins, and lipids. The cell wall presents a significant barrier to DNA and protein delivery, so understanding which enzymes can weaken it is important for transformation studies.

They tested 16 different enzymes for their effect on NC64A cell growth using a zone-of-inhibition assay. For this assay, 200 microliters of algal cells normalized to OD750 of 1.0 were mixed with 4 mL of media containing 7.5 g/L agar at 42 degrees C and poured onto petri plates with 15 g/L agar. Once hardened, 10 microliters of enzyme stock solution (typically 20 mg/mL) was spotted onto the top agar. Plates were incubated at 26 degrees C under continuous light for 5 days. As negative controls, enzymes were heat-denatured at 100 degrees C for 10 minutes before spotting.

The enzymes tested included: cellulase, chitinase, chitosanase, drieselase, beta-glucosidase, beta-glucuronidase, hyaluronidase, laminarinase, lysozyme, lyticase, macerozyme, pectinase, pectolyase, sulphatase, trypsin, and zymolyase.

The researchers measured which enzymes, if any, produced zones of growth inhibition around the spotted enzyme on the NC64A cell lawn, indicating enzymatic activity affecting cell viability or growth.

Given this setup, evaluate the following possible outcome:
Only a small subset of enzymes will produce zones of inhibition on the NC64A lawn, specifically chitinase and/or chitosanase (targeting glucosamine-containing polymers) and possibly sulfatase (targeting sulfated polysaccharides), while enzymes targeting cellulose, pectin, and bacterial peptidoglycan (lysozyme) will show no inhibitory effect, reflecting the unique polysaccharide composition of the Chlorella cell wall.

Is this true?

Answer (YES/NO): NO